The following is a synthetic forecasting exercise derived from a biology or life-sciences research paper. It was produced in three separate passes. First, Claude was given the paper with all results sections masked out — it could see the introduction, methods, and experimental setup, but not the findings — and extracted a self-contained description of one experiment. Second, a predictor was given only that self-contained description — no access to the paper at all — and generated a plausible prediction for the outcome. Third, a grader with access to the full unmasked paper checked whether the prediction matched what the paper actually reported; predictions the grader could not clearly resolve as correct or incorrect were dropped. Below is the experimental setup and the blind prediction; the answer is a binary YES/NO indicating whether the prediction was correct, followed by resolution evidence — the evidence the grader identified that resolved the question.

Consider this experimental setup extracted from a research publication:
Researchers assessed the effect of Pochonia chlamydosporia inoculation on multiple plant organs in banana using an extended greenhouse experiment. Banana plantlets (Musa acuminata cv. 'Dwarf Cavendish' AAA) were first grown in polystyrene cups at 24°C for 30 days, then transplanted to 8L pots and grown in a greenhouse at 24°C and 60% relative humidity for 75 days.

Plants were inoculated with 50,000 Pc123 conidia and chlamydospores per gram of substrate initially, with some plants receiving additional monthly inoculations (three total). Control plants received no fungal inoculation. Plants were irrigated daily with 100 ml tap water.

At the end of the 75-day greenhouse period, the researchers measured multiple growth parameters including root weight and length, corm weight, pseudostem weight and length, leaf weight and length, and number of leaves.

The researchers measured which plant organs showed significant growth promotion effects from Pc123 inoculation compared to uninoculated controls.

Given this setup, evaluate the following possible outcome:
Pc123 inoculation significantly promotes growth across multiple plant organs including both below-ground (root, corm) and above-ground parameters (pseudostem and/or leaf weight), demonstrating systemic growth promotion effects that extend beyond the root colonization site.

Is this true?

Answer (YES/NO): YES